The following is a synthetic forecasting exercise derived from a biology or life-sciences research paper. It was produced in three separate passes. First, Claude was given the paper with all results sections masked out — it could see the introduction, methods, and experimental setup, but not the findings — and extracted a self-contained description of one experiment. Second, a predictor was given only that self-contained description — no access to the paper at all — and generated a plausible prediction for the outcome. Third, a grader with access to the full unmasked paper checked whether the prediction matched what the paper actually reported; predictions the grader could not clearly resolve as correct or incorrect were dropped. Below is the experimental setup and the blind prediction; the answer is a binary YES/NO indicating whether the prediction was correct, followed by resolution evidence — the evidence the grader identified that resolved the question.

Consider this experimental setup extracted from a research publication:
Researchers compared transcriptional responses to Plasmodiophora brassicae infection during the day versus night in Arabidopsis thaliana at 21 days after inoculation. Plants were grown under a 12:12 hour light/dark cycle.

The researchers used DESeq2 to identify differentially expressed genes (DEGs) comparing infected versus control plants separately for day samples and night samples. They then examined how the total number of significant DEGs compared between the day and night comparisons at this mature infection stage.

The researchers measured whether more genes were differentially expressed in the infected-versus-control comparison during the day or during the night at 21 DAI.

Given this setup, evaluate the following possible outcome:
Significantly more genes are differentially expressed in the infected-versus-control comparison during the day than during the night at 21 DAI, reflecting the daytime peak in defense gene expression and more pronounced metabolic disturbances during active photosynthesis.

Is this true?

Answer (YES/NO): NO